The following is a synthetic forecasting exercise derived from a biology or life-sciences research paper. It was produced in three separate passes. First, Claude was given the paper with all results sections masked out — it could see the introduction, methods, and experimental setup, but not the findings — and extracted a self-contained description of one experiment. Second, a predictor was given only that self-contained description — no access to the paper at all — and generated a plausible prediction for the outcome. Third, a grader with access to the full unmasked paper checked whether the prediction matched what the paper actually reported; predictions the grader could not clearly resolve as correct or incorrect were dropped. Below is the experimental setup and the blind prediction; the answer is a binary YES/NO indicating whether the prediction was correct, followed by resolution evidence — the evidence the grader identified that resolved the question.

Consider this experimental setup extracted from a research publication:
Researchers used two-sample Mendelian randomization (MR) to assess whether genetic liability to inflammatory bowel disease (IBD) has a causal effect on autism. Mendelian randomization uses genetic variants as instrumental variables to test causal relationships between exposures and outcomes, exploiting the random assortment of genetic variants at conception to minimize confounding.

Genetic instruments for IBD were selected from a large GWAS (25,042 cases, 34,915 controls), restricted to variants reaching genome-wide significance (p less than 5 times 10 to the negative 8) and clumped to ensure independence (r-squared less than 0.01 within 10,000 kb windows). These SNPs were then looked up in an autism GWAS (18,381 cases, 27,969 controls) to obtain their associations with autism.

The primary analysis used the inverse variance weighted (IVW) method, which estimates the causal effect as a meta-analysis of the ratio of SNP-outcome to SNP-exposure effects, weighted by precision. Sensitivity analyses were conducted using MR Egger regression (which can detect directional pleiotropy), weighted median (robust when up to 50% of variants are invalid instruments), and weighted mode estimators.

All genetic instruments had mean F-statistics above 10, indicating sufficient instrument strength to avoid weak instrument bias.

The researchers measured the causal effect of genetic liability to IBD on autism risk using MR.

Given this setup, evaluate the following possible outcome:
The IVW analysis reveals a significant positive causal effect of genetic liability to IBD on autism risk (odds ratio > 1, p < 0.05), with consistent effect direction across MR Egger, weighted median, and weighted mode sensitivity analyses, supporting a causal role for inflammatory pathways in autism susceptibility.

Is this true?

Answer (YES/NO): YES